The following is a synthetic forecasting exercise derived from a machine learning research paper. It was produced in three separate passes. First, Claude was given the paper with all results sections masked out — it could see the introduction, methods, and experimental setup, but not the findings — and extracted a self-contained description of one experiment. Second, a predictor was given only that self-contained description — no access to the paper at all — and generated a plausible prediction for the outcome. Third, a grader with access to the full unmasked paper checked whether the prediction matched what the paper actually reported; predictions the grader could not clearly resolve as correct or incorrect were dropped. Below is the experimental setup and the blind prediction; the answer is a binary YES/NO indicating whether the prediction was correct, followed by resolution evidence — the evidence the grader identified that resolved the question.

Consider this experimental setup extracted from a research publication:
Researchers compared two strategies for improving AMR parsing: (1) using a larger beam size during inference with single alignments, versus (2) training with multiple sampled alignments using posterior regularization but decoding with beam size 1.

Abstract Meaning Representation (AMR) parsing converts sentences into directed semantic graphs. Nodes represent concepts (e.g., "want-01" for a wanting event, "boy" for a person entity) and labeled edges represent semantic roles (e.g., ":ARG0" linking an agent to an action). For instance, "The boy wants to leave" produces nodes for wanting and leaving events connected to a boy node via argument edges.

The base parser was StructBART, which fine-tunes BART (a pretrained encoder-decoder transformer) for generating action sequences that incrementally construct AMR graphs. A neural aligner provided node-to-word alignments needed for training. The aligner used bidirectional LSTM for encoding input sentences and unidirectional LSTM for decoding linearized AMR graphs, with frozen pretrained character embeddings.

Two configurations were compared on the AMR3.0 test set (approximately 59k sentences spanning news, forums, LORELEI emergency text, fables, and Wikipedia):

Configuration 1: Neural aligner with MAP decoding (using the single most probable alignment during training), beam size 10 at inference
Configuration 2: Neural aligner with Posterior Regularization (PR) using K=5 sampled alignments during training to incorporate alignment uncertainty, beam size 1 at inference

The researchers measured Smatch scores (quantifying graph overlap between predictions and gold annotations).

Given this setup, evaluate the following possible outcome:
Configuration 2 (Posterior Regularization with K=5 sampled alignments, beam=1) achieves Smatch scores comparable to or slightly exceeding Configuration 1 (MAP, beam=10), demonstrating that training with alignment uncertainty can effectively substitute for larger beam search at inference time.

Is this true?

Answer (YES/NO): YES